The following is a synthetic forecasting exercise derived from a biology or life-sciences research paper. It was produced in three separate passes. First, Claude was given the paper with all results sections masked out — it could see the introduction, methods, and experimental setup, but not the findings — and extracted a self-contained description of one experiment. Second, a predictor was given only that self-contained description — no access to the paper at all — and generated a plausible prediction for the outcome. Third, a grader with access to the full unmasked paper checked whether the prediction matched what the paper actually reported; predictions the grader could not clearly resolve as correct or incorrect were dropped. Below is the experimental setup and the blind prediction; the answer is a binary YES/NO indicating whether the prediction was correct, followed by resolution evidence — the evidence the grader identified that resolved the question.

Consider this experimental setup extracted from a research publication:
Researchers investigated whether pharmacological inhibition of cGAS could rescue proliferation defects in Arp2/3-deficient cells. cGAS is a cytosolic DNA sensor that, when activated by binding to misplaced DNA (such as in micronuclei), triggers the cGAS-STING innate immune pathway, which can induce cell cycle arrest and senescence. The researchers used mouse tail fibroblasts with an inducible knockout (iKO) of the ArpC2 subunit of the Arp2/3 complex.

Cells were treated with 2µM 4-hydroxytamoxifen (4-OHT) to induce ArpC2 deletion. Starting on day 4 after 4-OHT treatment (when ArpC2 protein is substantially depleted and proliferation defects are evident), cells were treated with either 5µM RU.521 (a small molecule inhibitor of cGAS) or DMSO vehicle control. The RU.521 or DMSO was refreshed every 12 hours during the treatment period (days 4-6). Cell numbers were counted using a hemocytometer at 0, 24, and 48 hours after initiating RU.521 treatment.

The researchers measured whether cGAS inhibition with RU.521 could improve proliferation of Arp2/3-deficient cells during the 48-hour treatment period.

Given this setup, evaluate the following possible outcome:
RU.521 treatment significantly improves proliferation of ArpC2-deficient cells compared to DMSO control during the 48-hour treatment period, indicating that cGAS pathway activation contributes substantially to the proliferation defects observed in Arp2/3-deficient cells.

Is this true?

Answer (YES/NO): NO